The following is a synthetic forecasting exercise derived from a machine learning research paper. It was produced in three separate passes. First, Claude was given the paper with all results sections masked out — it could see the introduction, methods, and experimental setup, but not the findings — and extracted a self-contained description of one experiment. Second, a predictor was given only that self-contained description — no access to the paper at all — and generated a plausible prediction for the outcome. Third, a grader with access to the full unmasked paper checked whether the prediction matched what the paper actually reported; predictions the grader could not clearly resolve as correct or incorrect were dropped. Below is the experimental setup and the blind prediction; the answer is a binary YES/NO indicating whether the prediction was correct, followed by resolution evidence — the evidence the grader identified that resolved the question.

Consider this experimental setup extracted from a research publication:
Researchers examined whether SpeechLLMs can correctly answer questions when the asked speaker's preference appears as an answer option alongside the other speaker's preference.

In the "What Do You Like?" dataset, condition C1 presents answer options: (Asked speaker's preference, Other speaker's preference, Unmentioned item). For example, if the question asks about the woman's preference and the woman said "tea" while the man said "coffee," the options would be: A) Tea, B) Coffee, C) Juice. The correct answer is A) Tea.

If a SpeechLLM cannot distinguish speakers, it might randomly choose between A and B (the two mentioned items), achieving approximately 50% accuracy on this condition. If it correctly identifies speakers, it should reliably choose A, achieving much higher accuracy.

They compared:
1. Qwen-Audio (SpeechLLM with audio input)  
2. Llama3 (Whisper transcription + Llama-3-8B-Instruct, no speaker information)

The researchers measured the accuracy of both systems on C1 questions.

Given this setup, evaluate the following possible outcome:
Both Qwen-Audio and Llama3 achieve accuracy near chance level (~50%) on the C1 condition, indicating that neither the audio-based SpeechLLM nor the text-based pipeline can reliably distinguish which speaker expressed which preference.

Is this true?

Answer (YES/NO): YES